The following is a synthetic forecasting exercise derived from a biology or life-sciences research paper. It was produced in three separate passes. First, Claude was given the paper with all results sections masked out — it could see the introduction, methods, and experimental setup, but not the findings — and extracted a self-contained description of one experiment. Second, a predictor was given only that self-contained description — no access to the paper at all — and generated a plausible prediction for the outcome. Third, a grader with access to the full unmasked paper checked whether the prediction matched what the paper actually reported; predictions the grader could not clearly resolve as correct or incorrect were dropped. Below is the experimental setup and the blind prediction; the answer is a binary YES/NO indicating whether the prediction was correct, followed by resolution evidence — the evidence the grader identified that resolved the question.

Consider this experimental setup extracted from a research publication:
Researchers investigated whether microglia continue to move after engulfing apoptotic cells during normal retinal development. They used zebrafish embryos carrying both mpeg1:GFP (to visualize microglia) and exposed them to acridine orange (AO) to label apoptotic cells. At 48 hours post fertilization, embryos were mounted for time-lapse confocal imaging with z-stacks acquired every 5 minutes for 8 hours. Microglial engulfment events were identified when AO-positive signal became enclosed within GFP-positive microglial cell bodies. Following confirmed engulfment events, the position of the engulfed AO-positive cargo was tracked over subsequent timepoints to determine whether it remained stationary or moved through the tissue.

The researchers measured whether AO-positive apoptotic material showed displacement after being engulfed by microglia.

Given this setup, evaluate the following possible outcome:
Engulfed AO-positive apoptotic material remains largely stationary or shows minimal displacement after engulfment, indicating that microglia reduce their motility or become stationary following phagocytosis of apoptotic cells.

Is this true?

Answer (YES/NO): NO